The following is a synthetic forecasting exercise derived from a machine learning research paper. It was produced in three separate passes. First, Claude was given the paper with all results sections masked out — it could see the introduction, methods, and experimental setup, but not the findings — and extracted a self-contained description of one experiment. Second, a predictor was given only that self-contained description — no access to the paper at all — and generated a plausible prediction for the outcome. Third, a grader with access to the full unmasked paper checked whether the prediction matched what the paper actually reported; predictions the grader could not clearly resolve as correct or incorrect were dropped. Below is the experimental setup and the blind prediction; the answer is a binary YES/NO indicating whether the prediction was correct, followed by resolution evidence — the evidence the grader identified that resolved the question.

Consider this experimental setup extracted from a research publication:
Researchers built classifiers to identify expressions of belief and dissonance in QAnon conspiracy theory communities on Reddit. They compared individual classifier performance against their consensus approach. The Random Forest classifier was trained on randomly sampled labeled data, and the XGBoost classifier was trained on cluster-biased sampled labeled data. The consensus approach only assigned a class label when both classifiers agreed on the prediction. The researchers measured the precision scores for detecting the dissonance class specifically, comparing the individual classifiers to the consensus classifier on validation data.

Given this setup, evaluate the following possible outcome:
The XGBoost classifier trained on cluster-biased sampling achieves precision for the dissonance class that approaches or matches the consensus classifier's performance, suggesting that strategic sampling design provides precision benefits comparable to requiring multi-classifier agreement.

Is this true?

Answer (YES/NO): NO